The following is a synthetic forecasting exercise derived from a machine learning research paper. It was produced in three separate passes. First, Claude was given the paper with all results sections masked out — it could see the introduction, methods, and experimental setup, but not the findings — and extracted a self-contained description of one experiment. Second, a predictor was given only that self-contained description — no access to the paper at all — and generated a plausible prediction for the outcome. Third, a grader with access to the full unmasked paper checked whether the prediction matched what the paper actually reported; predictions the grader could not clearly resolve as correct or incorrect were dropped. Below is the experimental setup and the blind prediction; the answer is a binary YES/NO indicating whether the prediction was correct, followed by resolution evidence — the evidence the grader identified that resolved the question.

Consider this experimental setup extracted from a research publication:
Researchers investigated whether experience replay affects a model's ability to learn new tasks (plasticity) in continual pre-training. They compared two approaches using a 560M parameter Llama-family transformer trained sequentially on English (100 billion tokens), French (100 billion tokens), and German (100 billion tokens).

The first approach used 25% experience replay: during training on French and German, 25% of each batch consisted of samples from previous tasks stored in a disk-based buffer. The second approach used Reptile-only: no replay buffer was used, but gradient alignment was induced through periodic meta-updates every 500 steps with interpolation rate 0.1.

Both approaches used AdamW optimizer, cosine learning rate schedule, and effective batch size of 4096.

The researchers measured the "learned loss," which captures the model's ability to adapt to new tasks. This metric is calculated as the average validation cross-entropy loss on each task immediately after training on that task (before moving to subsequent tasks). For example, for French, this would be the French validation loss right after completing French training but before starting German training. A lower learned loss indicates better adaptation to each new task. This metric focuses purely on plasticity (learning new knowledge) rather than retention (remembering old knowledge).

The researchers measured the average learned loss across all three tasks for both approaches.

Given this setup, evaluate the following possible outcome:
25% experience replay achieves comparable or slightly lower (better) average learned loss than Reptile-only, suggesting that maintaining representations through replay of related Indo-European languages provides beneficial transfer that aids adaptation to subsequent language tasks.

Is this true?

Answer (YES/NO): YES